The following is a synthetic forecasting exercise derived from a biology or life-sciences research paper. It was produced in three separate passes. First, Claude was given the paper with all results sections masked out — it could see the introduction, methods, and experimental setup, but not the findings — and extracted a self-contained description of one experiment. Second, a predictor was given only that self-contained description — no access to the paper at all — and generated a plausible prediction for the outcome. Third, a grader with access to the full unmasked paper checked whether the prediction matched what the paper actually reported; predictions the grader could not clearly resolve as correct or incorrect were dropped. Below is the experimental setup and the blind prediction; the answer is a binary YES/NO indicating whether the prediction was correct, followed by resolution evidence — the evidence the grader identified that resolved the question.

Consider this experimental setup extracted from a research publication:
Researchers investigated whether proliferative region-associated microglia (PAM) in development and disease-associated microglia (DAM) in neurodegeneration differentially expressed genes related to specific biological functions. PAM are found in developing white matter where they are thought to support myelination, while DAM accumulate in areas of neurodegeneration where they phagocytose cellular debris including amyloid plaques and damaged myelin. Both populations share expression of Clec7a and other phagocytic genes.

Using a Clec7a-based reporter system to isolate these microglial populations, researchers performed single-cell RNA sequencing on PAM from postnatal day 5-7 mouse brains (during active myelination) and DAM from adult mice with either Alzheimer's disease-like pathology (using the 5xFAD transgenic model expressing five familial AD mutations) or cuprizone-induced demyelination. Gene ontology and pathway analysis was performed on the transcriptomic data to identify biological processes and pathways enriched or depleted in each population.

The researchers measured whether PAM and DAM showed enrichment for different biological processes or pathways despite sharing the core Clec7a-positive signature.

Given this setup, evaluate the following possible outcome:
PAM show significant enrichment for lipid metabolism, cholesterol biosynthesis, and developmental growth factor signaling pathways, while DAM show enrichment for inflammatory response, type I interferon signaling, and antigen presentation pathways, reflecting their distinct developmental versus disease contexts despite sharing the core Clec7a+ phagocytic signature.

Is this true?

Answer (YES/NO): NO